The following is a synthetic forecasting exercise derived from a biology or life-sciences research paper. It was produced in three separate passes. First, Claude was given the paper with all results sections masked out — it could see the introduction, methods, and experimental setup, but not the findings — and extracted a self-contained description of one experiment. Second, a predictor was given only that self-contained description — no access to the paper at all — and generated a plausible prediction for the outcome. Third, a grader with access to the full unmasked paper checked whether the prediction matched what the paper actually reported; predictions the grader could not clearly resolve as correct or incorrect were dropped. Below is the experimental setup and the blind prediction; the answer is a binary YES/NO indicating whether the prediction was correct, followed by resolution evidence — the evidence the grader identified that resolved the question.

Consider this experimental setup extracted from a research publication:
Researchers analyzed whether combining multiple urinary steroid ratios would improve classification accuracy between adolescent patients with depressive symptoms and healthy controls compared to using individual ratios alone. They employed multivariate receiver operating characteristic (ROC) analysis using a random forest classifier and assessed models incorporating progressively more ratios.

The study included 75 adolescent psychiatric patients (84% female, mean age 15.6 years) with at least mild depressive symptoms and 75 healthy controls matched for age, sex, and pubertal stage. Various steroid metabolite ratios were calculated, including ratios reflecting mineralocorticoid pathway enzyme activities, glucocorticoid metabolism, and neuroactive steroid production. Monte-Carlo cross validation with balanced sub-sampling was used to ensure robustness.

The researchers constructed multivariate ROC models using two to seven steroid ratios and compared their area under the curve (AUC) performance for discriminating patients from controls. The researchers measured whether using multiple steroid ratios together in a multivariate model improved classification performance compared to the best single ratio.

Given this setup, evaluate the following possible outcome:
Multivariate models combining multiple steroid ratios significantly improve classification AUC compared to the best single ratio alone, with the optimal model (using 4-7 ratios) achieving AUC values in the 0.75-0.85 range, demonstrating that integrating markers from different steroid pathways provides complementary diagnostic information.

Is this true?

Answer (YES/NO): NO